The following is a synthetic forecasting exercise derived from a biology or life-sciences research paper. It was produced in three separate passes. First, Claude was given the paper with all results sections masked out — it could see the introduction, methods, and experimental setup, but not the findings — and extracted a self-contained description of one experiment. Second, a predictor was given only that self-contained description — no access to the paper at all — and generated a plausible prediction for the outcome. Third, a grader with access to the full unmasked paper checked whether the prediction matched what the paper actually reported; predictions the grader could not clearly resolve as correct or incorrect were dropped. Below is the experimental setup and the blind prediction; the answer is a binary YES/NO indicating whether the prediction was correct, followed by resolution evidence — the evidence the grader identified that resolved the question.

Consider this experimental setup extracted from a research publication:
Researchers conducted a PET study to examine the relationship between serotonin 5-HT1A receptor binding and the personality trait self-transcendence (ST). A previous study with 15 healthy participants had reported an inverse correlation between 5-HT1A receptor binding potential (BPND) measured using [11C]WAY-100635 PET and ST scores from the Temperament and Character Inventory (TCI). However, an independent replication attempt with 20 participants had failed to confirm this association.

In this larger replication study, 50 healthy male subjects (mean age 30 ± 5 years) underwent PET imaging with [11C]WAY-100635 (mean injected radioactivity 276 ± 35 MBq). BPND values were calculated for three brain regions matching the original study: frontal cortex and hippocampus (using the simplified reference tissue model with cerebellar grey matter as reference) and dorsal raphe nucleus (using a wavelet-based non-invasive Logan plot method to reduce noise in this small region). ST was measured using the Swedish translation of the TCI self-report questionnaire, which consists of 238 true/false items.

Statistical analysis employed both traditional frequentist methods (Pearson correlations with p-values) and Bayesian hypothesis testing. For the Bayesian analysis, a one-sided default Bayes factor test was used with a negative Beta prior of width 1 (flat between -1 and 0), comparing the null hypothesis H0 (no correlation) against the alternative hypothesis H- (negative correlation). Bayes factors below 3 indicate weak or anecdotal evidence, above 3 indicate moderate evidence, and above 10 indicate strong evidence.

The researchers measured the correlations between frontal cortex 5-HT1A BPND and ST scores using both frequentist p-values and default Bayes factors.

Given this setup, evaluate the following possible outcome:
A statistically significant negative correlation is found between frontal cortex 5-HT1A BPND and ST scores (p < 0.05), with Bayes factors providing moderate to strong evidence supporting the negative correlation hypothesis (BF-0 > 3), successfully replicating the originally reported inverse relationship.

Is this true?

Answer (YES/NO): NO